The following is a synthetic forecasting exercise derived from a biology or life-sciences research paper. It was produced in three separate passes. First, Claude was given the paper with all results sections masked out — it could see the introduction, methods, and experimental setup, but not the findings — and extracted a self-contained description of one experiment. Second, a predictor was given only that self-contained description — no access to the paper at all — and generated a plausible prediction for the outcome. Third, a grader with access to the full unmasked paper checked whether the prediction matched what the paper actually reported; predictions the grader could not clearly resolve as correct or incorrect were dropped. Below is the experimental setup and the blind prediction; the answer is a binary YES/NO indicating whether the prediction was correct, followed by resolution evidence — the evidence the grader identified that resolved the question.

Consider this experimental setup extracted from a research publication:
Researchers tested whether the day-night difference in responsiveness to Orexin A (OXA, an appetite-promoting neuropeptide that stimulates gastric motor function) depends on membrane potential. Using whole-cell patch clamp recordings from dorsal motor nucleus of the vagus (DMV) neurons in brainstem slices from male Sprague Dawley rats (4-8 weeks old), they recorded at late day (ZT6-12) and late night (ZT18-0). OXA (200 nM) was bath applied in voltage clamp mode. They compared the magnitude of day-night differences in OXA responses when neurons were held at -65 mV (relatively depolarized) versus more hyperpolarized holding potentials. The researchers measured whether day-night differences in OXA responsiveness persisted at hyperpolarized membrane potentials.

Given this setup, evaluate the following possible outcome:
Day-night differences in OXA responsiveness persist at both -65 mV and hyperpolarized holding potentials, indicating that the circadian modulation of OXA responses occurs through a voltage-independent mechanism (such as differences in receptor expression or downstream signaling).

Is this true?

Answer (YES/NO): NO